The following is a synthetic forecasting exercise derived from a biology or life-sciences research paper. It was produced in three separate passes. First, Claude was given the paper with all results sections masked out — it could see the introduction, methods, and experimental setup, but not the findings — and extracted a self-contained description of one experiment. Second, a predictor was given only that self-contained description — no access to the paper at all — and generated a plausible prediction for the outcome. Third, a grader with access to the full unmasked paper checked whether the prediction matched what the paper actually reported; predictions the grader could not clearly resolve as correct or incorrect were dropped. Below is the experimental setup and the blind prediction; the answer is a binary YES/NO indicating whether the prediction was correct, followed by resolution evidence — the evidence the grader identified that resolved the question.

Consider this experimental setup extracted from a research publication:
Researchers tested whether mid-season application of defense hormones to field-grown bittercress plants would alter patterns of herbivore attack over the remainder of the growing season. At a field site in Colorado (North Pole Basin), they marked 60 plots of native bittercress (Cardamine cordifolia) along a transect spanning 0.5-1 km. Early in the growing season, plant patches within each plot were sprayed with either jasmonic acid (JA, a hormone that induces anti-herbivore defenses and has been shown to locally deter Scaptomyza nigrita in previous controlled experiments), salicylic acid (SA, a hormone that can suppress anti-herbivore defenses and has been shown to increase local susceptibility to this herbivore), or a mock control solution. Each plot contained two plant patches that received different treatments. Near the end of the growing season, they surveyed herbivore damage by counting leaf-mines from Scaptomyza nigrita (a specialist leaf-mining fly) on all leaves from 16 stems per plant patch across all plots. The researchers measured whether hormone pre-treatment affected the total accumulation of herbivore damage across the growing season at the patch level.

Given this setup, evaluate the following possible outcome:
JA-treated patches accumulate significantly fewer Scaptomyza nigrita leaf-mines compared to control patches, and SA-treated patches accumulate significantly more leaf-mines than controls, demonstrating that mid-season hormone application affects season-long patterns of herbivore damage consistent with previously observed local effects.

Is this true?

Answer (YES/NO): NO